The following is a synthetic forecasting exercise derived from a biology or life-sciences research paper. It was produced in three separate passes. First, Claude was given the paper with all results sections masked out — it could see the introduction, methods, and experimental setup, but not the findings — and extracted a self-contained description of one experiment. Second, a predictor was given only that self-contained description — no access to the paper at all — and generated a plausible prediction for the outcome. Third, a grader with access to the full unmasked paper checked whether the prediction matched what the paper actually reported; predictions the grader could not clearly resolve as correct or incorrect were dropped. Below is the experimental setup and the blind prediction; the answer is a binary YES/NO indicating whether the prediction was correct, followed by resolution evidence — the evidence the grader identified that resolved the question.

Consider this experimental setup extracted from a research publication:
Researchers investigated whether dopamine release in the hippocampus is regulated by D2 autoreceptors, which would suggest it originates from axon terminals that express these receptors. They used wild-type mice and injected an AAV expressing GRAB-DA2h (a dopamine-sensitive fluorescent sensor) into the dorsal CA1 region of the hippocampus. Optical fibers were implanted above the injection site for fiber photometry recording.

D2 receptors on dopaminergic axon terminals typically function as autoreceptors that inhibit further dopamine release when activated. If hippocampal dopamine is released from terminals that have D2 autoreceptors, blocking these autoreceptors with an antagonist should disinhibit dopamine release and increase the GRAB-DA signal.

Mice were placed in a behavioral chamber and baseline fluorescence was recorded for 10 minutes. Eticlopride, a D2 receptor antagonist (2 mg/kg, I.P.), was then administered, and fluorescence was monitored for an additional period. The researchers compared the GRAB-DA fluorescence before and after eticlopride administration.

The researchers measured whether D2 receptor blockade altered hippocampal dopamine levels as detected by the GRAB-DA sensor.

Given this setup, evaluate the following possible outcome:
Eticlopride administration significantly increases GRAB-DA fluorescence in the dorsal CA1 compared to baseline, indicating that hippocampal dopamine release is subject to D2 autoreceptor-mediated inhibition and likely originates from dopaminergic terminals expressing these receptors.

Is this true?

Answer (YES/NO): NO